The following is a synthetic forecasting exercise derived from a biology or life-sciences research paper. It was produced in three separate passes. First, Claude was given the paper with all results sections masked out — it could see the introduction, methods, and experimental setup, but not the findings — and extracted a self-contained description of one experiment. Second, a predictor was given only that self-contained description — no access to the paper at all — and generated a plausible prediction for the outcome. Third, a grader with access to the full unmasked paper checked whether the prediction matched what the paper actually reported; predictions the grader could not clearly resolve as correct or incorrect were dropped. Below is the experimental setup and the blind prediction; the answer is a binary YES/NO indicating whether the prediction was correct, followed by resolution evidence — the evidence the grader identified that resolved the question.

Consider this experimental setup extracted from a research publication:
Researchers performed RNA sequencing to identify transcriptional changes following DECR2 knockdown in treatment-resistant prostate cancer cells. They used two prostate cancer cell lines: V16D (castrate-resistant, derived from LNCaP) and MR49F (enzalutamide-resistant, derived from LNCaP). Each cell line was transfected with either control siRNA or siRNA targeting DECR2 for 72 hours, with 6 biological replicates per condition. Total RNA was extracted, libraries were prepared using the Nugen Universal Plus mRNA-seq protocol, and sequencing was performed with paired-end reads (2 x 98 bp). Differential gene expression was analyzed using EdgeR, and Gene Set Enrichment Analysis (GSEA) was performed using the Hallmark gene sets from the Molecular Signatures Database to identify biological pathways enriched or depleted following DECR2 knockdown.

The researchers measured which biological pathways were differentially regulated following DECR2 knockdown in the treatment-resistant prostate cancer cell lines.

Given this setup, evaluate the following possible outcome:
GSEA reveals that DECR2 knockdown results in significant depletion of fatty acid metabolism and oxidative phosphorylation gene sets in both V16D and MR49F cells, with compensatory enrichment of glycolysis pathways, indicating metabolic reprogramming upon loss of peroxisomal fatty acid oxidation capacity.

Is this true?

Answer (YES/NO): NO